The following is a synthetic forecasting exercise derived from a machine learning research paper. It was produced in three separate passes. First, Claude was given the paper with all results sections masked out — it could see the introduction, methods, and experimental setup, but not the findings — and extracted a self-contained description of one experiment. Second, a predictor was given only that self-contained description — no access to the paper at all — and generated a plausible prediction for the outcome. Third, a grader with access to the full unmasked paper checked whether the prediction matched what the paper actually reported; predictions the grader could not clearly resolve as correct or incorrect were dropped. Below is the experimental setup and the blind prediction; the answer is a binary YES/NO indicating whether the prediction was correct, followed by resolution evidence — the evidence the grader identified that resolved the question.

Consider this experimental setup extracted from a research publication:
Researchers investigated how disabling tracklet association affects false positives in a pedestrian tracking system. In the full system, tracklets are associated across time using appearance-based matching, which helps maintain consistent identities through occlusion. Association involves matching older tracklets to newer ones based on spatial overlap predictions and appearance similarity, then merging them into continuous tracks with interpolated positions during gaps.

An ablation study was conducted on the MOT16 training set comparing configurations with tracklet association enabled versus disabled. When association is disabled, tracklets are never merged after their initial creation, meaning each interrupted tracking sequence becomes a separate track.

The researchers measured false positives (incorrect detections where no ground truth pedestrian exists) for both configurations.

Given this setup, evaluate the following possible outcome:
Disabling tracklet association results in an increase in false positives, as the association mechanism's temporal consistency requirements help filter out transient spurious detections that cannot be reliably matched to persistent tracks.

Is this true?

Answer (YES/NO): NO